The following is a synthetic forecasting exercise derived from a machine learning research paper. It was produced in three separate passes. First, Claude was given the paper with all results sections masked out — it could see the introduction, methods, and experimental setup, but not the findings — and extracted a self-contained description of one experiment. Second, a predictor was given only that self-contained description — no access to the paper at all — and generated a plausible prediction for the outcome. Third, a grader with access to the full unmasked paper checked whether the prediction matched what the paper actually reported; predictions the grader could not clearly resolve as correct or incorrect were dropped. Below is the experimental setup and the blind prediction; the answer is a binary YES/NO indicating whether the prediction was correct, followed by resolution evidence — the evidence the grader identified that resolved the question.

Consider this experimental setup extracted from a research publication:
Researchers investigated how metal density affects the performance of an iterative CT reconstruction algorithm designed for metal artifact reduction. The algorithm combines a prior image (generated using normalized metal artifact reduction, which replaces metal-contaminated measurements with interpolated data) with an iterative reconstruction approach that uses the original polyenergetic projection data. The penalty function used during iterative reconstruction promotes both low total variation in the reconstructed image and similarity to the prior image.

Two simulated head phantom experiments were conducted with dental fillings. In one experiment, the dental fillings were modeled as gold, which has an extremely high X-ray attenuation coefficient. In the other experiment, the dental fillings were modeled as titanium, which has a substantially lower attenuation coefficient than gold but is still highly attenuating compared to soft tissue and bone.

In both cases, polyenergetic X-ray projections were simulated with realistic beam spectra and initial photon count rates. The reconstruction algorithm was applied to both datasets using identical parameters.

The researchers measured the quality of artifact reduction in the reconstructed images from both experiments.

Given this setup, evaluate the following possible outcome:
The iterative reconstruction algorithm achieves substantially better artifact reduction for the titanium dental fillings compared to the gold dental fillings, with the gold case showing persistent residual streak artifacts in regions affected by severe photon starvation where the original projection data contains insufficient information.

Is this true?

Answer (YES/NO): YES